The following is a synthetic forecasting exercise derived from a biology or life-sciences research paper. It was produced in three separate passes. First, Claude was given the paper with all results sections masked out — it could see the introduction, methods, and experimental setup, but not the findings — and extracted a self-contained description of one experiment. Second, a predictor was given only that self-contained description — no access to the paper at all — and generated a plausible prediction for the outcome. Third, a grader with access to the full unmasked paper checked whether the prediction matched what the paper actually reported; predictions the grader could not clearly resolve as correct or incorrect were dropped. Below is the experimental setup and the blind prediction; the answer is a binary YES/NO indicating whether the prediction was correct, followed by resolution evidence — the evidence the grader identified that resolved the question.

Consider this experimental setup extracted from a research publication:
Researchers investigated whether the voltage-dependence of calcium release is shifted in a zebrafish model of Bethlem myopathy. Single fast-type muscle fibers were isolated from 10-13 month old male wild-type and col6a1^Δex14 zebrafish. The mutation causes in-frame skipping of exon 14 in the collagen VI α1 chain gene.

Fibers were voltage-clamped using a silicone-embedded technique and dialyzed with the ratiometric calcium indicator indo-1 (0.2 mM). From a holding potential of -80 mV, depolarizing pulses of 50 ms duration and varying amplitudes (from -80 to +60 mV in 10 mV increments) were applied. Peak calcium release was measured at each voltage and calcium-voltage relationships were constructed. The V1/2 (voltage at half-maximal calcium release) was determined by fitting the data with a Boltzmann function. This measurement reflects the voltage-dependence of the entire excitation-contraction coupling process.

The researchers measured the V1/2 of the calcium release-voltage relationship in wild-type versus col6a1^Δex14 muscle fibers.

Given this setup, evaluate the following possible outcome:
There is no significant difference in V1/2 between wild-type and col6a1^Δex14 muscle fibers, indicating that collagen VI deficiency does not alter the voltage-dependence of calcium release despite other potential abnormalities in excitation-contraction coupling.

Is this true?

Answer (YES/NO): NO